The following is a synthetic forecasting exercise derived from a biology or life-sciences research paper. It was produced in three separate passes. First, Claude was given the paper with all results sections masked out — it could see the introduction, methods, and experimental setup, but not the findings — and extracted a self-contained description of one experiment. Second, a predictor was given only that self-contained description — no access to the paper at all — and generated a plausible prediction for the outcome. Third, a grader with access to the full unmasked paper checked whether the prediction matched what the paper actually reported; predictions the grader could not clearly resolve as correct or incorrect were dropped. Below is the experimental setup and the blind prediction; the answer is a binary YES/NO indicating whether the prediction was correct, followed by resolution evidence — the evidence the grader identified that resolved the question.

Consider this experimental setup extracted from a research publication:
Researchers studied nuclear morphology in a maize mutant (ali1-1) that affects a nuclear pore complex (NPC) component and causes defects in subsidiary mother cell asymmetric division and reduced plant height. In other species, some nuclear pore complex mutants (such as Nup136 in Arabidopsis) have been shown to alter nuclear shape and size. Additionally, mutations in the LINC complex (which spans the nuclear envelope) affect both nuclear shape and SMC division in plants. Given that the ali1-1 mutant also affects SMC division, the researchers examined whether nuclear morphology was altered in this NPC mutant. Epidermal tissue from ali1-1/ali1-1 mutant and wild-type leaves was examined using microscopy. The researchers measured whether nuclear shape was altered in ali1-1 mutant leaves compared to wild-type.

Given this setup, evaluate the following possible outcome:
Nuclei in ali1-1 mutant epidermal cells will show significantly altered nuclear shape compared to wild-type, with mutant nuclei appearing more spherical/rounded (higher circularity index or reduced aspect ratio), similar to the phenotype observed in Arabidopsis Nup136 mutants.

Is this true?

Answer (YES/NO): NO